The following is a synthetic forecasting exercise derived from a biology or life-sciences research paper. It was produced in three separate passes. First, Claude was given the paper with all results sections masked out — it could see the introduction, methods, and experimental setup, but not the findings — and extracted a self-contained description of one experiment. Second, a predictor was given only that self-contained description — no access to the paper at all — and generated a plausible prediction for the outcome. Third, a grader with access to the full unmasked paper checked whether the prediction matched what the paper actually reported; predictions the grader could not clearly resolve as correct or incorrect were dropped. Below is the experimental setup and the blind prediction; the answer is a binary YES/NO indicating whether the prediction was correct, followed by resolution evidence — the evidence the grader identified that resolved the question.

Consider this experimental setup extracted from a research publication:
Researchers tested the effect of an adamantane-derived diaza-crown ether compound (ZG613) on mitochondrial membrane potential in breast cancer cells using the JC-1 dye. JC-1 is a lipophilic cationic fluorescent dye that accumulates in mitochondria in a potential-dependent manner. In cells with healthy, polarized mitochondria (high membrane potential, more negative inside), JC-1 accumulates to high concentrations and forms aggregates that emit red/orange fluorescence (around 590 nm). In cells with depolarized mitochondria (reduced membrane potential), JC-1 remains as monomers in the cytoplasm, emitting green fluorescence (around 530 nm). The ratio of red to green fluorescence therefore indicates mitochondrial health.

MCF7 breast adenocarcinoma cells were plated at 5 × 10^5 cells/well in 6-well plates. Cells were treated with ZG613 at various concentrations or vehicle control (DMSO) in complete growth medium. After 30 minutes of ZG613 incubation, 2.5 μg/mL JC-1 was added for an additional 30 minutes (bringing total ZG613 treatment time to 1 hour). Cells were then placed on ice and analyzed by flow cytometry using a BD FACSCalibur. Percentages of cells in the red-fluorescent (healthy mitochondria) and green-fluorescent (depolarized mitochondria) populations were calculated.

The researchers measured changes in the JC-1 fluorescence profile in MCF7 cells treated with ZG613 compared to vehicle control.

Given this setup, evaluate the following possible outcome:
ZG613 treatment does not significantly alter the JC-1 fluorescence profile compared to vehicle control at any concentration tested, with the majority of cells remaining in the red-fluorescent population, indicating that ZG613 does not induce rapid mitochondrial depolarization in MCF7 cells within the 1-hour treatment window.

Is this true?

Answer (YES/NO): NO